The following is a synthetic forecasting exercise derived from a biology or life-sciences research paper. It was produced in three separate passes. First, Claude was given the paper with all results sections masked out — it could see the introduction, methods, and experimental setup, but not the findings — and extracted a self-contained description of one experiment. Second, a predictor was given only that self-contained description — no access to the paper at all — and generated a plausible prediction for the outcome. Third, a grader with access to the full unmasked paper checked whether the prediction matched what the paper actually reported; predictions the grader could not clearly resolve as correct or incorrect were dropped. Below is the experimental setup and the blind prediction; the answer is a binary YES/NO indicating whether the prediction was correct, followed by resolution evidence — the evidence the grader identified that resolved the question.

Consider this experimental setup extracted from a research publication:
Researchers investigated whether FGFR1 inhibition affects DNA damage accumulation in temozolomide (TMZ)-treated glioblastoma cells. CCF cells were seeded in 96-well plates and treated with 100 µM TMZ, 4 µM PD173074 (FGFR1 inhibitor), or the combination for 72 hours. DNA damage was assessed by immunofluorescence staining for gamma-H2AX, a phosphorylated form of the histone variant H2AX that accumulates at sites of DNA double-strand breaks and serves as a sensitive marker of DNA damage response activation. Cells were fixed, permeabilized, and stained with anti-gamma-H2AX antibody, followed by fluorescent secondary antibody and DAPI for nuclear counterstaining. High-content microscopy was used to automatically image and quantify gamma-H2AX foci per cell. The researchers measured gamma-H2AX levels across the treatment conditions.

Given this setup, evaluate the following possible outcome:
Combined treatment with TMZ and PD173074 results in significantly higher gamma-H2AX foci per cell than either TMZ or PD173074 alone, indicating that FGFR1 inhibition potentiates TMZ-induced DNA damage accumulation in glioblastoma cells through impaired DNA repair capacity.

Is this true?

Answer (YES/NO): NO